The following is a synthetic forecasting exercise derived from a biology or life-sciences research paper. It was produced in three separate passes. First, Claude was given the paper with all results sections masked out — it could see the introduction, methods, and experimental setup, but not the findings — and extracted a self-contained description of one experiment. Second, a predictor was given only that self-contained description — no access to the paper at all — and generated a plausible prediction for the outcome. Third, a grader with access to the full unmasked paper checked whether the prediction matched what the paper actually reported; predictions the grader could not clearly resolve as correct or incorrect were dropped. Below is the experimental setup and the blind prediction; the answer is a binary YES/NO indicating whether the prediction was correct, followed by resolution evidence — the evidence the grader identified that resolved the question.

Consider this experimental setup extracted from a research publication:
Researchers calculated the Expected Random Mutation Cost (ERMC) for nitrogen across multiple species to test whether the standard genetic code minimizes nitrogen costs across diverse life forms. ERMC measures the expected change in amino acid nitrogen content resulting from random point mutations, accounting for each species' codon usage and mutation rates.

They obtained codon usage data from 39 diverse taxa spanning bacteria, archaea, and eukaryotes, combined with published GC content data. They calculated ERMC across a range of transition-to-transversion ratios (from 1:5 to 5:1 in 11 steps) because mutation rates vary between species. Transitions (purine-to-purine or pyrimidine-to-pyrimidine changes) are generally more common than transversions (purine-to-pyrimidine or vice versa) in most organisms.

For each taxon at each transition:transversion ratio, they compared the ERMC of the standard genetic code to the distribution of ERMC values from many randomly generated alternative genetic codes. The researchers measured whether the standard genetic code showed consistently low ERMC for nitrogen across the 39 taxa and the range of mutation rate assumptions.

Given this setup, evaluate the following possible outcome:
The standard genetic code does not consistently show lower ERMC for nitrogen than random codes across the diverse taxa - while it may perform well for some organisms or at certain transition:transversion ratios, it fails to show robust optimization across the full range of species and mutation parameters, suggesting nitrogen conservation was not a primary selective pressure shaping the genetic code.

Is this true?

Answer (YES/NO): NO